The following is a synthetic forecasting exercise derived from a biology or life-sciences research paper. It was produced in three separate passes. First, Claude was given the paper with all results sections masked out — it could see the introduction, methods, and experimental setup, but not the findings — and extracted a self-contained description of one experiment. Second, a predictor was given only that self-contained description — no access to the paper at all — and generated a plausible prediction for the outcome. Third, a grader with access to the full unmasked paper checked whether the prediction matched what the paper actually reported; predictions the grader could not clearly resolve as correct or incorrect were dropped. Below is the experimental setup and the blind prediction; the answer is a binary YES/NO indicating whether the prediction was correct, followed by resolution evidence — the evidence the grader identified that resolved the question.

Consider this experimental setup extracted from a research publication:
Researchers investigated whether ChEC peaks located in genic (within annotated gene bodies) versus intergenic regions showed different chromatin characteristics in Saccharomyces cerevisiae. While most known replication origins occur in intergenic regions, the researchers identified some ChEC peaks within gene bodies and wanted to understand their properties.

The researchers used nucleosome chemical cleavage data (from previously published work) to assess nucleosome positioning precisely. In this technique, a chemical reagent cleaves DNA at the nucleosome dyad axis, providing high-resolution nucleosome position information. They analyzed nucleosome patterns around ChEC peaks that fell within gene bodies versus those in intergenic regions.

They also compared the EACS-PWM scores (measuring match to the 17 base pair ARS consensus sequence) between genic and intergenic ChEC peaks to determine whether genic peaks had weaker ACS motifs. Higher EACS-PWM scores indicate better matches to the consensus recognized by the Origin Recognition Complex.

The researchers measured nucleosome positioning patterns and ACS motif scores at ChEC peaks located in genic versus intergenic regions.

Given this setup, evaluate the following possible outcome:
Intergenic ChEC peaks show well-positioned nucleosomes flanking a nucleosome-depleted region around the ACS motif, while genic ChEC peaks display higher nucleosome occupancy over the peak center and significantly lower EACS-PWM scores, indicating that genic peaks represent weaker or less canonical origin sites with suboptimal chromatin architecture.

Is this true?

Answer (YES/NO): YES